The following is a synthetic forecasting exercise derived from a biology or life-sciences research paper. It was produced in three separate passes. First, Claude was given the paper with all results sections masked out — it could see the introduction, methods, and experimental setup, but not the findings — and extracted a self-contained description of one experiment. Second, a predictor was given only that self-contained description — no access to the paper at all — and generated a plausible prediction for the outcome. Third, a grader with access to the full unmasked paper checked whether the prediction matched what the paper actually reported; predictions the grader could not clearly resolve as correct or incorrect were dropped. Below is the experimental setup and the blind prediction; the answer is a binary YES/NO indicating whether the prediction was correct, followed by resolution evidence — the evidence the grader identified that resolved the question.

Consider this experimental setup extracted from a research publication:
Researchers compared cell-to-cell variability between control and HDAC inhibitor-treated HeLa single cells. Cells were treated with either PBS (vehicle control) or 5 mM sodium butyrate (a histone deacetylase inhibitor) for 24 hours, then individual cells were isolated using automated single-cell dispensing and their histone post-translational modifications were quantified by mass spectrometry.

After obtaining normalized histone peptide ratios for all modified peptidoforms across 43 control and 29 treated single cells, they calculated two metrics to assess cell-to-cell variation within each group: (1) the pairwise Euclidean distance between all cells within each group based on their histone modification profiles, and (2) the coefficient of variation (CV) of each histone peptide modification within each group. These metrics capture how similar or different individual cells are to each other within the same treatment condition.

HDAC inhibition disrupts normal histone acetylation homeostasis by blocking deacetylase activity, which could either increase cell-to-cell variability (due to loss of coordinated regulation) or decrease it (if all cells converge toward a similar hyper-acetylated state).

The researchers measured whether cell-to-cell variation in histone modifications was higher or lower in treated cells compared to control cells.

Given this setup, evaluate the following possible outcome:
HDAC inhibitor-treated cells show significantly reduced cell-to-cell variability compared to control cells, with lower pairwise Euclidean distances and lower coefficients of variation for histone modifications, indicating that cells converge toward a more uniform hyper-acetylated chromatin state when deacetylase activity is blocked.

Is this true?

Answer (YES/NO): NO